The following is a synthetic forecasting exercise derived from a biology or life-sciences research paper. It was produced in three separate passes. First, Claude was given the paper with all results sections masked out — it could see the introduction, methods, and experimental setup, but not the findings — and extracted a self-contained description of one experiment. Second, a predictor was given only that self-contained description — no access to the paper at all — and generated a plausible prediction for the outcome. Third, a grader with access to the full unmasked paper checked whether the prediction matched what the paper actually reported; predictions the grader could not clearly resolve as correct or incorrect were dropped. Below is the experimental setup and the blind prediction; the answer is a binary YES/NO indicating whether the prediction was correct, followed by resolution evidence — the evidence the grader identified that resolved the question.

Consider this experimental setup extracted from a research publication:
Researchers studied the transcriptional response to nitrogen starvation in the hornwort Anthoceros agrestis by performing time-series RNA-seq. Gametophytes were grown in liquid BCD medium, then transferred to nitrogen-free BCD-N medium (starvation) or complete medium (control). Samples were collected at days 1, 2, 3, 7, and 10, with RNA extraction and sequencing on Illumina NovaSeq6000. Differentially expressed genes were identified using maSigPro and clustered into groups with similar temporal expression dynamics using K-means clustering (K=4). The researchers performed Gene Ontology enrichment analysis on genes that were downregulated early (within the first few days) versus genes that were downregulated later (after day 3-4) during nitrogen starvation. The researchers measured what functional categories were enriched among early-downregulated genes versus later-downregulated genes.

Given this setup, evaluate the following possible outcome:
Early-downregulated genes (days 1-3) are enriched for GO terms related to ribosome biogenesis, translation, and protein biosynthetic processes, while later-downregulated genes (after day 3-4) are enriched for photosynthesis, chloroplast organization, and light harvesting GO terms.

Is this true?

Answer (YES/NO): YES